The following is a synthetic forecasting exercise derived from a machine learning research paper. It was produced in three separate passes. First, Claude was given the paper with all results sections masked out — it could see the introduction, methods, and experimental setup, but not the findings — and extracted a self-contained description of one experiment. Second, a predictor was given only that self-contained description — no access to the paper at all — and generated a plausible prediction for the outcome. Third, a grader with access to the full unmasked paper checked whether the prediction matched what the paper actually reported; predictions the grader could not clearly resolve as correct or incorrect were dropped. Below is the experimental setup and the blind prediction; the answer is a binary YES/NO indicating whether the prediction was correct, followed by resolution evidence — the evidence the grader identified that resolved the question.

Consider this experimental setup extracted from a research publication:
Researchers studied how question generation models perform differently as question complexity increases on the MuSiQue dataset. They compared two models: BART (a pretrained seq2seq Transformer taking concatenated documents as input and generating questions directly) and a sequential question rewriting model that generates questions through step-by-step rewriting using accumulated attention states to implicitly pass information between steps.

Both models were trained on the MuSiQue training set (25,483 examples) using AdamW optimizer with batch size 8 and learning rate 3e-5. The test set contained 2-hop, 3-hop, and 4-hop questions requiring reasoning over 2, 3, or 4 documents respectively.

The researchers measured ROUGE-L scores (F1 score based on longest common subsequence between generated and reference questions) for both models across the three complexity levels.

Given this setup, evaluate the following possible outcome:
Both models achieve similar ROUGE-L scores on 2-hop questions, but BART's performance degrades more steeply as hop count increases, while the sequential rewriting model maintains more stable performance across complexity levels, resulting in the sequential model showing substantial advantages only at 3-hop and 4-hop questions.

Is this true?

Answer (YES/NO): NO